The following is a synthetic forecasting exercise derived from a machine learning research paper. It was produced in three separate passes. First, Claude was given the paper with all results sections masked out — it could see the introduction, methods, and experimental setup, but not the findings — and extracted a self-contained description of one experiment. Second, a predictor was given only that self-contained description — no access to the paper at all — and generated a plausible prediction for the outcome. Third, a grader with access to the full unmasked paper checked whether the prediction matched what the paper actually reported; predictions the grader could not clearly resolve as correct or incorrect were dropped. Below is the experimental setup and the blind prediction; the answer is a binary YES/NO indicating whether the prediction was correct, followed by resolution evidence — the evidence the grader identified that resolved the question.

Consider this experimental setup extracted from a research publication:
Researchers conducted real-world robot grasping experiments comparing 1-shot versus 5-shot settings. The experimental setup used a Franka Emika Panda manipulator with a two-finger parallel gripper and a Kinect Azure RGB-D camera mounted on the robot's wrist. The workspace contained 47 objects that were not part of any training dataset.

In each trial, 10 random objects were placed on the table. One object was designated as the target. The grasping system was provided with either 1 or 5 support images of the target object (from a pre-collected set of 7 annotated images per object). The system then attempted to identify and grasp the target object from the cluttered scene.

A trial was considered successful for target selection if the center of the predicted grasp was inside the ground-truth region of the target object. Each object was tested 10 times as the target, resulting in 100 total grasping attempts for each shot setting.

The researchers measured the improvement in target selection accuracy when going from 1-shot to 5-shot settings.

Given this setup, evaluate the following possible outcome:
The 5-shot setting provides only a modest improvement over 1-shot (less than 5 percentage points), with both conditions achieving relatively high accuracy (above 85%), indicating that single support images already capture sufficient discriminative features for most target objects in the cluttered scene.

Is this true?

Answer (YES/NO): NO